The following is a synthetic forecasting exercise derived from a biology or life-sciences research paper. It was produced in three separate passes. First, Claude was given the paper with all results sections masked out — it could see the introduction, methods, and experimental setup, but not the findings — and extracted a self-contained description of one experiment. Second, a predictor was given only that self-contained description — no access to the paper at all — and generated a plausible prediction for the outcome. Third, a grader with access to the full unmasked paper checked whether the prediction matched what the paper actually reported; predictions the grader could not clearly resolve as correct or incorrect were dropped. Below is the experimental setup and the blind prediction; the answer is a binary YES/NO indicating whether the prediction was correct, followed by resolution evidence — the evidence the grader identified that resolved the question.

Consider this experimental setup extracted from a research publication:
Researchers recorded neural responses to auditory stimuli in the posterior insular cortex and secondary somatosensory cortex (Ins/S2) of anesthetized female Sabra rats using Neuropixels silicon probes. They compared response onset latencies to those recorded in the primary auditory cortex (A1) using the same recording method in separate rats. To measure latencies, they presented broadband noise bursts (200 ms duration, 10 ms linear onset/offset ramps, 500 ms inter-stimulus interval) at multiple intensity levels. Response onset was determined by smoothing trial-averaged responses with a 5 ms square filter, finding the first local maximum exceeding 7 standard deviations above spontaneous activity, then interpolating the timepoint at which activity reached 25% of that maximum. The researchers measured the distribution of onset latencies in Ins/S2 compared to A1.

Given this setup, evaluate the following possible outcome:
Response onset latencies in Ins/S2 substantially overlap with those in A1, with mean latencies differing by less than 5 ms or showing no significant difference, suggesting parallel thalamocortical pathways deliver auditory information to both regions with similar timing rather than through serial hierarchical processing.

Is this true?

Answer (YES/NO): NO